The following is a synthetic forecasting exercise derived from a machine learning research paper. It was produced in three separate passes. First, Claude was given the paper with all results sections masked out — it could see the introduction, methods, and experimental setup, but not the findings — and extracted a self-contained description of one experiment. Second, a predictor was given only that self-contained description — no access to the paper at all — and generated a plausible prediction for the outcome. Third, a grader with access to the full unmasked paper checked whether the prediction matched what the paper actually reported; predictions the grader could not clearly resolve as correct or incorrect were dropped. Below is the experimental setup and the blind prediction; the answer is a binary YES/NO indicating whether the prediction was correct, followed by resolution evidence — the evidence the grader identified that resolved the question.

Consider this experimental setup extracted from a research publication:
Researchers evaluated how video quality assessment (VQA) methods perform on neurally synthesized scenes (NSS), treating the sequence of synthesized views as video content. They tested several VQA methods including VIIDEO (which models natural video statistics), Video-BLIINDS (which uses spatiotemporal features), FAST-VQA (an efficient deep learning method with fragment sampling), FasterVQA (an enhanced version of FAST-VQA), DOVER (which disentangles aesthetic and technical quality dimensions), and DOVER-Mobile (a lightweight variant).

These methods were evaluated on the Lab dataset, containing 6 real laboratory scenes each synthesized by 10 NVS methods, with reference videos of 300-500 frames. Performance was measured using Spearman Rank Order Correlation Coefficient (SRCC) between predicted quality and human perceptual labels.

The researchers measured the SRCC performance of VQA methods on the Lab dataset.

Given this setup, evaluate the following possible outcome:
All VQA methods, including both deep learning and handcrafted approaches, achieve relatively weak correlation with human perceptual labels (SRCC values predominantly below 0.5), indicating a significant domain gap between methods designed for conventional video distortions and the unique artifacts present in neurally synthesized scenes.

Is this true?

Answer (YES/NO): YES